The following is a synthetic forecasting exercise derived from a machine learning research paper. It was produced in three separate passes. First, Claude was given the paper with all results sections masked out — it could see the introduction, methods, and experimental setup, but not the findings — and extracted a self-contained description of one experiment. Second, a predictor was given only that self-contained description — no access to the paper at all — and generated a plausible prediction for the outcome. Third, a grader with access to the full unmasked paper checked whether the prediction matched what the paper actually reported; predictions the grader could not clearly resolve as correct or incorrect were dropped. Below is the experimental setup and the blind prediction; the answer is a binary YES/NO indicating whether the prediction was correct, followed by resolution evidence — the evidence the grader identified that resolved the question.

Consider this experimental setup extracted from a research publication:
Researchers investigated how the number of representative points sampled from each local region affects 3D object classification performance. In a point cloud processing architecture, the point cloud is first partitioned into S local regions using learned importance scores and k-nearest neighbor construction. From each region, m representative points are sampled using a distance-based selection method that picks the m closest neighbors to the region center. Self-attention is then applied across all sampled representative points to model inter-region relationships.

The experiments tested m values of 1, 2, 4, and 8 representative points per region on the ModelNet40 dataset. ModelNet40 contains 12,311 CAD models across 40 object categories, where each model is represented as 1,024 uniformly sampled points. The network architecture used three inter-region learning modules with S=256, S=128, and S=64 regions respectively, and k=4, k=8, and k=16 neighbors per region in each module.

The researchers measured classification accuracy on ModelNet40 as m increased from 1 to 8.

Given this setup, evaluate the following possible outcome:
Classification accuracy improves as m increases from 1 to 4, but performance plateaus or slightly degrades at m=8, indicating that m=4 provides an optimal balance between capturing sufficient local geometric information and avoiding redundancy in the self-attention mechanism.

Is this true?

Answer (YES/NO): YES